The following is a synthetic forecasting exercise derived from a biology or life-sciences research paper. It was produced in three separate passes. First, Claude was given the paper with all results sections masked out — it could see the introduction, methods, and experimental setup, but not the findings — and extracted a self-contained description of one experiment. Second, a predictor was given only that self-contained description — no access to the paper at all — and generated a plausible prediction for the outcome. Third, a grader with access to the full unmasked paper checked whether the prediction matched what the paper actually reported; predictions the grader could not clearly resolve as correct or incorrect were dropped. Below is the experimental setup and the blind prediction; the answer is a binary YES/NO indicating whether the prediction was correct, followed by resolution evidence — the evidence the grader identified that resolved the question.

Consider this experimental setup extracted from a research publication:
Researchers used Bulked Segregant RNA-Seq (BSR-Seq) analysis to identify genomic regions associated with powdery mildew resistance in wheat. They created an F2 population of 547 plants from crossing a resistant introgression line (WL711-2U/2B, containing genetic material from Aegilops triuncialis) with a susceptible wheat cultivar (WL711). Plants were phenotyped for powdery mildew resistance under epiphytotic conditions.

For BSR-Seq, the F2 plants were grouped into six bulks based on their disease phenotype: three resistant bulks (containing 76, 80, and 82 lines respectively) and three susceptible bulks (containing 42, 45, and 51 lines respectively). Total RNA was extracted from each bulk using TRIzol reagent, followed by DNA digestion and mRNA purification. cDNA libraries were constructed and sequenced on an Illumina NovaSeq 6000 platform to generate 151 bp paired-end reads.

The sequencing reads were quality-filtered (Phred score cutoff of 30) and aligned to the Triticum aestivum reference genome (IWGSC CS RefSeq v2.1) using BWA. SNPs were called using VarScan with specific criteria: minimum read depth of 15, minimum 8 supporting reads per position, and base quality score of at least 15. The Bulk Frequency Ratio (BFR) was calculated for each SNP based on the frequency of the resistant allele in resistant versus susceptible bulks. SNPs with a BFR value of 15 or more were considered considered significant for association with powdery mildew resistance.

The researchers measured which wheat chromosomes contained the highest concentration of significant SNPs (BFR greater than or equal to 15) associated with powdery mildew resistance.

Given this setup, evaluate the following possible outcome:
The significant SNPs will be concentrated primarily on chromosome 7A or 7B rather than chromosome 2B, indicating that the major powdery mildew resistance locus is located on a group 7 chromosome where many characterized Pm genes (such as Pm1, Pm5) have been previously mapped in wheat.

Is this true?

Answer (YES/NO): NO